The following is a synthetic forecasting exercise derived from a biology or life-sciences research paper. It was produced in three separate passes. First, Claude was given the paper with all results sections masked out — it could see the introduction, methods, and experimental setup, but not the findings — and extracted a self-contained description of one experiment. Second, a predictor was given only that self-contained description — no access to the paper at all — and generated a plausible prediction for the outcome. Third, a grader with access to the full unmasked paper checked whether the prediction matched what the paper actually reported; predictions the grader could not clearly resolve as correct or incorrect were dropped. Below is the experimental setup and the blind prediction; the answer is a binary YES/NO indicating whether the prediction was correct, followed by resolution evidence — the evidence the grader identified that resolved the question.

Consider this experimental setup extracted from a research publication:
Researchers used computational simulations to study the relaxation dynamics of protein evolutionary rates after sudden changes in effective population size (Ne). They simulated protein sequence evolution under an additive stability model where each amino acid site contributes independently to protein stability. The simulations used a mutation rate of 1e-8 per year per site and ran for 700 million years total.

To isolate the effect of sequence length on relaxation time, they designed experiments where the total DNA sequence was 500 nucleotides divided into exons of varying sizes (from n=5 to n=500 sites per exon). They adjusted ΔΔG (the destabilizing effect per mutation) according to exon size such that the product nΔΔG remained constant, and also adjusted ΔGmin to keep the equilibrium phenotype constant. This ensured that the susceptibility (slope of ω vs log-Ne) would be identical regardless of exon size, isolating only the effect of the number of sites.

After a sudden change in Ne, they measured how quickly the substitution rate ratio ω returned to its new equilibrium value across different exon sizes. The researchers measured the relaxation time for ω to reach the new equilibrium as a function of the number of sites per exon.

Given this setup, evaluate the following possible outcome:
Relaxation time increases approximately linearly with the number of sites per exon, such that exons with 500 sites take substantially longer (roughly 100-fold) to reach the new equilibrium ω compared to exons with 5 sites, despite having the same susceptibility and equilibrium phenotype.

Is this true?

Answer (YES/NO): NO